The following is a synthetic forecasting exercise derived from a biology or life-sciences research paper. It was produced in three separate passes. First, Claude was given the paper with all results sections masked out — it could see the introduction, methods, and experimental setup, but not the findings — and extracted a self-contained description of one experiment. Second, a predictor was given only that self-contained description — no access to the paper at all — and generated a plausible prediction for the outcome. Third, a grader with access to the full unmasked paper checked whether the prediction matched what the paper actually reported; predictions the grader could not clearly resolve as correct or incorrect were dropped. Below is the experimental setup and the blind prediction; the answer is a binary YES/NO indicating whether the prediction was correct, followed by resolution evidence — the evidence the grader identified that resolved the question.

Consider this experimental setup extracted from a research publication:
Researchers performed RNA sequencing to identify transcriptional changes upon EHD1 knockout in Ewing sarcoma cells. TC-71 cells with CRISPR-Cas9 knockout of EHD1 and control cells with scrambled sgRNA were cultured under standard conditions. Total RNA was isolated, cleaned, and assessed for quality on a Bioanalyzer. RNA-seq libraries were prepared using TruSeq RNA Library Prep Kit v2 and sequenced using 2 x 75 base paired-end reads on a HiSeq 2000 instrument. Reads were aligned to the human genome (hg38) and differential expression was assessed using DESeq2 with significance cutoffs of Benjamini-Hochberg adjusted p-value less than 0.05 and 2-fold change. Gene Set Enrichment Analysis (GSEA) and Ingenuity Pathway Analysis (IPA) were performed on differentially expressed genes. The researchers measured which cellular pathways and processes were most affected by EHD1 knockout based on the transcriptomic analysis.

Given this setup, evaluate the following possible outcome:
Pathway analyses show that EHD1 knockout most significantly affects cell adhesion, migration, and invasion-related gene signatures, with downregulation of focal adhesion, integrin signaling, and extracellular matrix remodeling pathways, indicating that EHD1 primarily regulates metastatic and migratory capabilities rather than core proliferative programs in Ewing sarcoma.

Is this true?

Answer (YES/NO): NO